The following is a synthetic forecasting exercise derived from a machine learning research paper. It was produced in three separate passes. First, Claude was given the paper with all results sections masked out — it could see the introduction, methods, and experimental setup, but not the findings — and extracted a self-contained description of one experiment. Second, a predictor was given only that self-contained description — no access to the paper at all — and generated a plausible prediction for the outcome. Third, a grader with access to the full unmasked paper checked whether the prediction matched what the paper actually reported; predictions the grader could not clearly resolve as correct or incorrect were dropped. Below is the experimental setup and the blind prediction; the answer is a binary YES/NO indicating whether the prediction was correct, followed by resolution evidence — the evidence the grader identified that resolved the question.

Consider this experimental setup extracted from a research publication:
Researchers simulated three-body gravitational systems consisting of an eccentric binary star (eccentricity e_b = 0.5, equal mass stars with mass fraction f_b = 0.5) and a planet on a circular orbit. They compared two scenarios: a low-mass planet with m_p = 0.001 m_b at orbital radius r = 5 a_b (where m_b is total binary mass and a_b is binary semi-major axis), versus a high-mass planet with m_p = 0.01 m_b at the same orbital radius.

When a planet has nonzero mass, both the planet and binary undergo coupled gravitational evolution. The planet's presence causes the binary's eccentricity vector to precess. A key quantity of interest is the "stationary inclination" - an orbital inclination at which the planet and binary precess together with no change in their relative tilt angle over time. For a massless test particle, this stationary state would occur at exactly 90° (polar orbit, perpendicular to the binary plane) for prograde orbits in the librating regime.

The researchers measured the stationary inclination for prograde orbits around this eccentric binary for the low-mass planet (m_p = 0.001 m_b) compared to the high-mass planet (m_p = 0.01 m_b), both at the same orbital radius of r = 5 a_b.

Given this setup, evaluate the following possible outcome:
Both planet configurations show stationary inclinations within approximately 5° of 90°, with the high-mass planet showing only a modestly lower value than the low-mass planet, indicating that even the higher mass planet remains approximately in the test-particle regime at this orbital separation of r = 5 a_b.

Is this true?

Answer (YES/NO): NO